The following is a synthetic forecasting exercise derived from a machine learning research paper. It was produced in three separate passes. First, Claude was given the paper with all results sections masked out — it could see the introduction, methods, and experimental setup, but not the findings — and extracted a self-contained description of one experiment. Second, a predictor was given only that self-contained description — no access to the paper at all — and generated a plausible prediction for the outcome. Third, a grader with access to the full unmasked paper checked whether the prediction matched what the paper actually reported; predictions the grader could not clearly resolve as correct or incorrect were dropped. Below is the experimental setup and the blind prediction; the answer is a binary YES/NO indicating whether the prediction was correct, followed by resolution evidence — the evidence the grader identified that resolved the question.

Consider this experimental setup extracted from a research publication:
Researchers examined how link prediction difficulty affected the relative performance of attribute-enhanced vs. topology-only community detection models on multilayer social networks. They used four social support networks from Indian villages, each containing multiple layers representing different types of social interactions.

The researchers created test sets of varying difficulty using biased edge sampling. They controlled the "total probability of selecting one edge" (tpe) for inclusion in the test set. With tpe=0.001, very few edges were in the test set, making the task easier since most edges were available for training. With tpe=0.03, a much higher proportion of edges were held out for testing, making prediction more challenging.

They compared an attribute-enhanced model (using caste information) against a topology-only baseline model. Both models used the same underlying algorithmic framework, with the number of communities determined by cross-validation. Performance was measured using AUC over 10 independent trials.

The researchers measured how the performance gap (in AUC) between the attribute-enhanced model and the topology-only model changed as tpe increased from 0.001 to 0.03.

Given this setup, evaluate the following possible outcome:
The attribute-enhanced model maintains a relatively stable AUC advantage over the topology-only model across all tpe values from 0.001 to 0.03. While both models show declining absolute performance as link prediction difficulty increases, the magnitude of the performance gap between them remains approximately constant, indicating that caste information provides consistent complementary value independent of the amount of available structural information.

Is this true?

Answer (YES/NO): NO